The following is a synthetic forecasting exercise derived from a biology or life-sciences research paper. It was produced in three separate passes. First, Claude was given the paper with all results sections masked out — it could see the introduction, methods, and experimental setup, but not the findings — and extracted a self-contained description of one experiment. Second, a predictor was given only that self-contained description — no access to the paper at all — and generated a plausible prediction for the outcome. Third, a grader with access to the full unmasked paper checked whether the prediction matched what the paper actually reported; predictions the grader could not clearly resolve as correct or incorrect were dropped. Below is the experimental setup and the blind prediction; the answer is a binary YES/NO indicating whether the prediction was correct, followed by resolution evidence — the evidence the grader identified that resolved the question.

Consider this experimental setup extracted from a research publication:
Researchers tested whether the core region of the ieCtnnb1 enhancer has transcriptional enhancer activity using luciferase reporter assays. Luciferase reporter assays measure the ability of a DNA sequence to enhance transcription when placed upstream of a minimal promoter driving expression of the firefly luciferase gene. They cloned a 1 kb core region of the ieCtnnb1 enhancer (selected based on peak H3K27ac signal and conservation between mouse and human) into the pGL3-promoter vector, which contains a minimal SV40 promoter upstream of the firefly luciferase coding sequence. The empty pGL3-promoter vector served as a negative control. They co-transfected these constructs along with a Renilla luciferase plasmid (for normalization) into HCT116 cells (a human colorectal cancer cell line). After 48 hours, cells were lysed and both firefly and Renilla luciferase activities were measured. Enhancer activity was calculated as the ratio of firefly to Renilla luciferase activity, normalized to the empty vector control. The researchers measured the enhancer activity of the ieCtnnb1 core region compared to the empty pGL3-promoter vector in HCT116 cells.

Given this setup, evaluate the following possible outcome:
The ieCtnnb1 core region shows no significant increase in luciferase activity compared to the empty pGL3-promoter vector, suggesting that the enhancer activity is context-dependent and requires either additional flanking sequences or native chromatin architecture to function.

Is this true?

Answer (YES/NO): NO